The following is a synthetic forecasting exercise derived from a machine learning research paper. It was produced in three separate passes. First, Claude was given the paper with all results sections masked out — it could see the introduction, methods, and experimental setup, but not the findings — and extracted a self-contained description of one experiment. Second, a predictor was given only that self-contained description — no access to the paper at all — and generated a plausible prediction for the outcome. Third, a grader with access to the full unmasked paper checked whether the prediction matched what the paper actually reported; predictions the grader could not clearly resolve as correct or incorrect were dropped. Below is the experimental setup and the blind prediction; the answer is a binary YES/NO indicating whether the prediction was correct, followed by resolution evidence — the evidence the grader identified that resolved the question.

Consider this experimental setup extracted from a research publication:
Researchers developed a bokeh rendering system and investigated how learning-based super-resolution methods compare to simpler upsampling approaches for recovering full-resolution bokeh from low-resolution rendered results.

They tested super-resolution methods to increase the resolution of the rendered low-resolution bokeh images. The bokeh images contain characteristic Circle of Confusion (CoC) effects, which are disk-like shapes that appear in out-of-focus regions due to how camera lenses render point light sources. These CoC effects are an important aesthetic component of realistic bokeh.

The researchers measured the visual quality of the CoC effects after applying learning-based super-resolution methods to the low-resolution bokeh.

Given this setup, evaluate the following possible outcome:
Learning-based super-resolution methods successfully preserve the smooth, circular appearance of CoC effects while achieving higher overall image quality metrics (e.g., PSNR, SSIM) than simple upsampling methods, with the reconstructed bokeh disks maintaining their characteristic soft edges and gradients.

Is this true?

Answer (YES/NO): NO